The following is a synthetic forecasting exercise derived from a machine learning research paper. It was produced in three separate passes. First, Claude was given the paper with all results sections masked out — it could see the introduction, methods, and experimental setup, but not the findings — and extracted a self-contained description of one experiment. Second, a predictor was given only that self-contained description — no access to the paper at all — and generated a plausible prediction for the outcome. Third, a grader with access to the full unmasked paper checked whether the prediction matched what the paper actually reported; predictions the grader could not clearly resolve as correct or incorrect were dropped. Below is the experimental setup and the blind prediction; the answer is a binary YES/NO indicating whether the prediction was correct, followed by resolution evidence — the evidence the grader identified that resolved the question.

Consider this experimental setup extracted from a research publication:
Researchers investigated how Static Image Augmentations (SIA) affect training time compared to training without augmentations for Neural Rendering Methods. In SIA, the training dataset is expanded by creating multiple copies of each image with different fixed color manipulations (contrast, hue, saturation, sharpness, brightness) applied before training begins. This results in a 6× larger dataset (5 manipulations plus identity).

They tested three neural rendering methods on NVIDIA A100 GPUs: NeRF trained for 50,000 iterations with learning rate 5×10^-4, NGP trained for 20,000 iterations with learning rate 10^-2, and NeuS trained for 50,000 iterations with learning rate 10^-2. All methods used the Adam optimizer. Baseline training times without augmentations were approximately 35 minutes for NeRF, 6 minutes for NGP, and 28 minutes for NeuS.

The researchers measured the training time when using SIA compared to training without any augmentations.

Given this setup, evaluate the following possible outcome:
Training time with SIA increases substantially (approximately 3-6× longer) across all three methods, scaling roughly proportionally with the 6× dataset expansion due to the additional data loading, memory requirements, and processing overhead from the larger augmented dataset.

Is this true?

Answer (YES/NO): NO